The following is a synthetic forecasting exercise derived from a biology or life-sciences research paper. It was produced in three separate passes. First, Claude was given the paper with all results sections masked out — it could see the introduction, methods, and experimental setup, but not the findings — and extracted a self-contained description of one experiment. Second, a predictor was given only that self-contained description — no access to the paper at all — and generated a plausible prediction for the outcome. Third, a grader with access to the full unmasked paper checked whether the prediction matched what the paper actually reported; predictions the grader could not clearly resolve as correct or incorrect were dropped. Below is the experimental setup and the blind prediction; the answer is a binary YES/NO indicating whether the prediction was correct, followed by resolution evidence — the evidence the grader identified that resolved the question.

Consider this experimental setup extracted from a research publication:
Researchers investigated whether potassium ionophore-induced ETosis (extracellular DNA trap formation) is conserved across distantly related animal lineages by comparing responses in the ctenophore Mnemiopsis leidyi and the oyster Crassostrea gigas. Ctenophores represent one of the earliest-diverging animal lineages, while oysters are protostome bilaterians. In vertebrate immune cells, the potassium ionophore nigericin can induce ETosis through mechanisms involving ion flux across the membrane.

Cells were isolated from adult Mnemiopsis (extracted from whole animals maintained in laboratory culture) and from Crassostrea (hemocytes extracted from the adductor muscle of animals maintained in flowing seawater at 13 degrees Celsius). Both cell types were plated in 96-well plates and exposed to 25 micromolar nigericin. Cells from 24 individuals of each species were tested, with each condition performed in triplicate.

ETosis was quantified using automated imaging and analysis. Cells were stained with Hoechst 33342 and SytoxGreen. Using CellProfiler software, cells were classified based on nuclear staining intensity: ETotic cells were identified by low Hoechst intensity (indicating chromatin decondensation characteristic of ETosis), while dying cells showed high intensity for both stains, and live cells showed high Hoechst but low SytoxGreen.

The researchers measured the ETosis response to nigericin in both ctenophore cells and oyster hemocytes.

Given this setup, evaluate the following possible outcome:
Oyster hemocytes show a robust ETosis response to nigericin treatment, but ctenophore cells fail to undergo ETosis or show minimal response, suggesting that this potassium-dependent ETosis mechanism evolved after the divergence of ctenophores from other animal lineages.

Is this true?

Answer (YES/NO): NO